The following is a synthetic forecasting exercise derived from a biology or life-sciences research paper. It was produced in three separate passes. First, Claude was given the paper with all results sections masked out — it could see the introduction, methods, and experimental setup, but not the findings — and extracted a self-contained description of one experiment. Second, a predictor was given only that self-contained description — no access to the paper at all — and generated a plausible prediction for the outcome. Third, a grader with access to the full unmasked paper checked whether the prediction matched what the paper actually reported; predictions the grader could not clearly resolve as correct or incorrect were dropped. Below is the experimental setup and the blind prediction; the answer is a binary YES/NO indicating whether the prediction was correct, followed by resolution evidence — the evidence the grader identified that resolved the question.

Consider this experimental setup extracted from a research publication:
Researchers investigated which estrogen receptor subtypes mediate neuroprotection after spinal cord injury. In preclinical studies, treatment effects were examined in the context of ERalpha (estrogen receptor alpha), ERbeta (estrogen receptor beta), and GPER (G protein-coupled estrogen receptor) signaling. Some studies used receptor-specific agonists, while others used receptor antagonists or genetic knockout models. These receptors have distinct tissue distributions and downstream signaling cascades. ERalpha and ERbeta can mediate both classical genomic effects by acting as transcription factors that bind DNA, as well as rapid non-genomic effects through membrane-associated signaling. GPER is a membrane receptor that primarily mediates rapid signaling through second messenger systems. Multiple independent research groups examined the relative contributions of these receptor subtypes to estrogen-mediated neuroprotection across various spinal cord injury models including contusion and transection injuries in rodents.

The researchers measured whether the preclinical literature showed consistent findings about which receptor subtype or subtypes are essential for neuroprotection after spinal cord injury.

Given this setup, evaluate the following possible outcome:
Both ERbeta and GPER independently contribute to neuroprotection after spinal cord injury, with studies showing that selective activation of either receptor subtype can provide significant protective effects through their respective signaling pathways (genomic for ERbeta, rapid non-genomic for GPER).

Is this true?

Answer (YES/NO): NO